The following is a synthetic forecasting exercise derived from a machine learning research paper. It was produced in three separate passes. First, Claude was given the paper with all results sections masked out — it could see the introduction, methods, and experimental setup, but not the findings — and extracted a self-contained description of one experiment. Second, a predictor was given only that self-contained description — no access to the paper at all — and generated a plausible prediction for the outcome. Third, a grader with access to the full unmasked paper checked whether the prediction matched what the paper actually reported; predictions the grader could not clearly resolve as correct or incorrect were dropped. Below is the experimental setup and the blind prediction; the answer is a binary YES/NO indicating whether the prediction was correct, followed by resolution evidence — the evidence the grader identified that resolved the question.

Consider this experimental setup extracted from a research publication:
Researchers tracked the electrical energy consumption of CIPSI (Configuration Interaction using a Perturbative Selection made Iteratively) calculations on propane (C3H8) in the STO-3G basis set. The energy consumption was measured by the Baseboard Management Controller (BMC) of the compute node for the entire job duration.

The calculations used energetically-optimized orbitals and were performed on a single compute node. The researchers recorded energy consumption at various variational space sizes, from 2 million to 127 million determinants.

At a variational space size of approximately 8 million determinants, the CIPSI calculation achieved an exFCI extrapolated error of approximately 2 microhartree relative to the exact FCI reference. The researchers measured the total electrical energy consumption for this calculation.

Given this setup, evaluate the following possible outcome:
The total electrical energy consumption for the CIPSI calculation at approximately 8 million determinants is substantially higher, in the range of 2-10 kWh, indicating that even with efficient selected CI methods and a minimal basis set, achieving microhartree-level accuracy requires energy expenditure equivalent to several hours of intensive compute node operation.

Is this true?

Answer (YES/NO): NO